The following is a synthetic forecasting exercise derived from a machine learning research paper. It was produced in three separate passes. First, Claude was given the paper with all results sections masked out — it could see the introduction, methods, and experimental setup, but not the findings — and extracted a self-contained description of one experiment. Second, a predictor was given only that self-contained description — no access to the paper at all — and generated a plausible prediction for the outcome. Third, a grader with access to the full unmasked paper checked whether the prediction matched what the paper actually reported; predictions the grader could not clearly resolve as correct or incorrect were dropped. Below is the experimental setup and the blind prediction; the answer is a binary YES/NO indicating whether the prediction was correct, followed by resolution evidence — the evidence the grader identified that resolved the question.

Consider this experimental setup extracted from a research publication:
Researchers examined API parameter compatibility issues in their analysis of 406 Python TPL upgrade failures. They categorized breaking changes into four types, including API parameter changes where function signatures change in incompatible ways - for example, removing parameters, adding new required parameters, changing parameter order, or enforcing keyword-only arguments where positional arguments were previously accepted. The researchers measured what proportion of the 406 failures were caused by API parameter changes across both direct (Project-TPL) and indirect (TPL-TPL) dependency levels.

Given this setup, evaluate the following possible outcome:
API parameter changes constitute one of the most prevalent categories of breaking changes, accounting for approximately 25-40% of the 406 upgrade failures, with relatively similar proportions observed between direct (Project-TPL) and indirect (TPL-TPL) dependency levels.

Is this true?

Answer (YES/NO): NO